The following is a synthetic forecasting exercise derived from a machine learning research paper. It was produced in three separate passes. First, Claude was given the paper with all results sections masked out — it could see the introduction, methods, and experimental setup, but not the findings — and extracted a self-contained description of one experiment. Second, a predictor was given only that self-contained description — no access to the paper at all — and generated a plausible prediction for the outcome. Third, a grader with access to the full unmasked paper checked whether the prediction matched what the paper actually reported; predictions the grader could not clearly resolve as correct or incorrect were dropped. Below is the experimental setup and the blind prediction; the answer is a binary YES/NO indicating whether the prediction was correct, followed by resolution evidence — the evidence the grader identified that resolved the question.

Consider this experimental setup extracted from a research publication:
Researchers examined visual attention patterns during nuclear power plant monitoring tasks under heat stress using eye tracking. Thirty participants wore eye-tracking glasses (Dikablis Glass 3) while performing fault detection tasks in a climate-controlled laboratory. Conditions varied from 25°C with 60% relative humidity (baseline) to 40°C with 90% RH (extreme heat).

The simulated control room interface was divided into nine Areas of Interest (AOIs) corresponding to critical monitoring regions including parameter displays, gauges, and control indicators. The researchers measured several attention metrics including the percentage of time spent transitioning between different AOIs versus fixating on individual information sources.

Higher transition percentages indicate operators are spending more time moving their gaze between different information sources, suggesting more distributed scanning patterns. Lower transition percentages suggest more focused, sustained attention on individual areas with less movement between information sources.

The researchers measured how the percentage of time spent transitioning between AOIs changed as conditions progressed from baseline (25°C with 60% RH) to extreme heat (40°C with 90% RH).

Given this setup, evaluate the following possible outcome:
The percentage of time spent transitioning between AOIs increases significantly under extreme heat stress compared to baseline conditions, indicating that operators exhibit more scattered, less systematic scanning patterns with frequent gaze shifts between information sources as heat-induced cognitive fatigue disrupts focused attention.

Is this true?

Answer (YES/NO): NO